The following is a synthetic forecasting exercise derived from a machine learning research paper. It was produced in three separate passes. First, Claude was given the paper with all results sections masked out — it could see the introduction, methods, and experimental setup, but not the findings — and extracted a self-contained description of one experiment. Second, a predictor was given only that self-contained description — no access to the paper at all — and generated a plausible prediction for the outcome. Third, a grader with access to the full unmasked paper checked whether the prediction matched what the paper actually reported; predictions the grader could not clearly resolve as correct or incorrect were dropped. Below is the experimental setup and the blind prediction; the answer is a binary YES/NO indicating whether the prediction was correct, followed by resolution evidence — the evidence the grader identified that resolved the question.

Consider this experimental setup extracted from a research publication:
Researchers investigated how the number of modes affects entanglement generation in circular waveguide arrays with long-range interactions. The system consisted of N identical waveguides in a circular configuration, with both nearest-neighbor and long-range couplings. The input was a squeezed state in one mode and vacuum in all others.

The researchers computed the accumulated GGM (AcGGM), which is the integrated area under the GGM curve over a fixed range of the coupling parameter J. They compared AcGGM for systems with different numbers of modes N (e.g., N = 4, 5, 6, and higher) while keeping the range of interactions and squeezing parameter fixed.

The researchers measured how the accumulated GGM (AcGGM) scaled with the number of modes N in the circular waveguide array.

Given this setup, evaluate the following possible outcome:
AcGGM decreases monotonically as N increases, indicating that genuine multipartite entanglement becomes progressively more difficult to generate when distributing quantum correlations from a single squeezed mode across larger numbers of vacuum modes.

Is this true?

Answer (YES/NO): YES